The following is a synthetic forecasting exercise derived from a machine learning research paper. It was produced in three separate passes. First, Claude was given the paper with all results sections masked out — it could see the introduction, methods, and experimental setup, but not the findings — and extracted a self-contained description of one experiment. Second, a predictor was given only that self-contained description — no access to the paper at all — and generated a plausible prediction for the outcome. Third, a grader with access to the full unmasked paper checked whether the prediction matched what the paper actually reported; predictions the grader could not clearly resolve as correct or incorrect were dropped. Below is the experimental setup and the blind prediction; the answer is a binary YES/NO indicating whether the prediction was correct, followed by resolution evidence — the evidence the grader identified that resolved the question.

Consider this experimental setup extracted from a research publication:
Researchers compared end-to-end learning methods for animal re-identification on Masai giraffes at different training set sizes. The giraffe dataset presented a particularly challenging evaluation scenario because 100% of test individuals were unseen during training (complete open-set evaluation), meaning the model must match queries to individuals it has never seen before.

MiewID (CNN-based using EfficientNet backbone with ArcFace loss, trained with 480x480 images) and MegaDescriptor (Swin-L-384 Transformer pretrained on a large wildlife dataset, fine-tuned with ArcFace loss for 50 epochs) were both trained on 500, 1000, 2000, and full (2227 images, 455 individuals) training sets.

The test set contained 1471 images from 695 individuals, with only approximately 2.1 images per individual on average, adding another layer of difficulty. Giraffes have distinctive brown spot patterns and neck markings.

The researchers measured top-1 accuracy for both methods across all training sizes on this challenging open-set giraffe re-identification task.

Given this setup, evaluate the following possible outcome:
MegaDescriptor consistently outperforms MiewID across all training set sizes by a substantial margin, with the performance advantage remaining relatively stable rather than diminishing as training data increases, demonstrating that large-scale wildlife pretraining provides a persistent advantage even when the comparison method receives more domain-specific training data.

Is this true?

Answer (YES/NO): NO